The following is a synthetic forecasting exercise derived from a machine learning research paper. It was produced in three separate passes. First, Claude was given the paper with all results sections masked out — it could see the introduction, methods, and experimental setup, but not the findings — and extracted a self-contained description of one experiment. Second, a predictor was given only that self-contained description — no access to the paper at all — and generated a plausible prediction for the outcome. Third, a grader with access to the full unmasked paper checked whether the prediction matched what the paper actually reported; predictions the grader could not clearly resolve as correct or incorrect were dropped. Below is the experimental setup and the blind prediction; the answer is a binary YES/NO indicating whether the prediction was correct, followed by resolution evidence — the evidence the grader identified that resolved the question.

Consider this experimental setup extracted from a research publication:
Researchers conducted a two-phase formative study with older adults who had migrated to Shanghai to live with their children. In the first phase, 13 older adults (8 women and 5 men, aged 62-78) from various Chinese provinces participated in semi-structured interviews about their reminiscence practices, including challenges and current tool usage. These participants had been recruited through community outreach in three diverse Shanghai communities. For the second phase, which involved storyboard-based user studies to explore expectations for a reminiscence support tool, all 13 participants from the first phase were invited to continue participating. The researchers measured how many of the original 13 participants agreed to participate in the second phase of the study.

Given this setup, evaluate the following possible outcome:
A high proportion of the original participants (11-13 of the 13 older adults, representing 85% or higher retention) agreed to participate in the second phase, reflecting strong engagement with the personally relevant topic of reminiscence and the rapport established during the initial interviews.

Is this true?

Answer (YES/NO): NO